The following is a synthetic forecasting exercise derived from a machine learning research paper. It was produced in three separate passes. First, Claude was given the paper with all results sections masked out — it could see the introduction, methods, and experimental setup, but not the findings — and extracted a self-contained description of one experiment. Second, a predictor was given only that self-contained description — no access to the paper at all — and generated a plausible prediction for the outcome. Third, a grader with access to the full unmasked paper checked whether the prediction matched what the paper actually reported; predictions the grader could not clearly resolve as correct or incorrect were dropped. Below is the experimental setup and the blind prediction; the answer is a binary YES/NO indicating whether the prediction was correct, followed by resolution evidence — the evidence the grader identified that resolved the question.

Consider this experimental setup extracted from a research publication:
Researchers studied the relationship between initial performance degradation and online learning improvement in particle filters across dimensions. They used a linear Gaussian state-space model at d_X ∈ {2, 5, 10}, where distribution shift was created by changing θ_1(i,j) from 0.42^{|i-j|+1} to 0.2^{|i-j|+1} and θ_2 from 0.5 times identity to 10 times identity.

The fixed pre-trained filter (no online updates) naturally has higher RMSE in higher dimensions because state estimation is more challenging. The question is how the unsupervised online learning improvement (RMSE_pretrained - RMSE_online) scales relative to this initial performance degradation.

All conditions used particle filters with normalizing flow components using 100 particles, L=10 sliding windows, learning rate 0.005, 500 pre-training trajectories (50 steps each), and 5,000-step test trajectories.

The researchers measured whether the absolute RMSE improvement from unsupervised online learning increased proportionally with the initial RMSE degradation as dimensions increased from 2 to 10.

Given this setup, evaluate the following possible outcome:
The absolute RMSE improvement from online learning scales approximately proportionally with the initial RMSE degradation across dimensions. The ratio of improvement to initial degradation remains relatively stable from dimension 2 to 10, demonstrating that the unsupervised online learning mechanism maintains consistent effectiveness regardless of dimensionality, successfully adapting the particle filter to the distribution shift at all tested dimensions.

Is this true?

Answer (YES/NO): NO